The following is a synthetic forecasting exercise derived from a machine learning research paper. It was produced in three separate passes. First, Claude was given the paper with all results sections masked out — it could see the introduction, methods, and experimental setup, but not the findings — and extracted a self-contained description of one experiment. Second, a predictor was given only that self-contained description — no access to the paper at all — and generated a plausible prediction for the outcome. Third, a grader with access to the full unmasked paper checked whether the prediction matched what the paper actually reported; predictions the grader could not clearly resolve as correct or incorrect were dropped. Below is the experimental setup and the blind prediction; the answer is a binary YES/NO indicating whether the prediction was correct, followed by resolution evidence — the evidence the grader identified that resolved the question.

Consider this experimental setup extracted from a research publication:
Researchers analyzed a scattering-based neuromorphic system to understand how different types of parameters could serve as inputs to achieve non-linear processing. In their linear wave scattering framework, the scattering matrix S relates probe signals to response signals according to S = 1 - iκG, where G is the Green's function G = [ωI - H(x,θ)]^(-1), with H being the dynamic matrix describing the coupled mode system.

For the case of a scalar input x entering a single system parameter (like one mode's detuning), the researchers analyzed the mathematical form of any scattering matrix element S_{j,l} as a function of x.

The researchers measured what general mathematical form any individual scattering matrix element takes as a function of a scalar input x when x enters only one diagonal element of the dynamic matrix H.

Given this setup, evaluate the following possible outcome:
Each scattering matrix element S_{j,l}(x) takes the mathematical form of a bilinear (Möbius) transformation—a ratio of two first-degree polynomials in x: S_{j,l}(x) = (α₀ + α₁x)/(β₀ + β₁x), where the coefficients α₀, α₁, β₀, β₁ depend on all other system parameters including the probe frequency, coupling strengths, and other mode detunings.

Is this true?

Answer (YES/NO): YES